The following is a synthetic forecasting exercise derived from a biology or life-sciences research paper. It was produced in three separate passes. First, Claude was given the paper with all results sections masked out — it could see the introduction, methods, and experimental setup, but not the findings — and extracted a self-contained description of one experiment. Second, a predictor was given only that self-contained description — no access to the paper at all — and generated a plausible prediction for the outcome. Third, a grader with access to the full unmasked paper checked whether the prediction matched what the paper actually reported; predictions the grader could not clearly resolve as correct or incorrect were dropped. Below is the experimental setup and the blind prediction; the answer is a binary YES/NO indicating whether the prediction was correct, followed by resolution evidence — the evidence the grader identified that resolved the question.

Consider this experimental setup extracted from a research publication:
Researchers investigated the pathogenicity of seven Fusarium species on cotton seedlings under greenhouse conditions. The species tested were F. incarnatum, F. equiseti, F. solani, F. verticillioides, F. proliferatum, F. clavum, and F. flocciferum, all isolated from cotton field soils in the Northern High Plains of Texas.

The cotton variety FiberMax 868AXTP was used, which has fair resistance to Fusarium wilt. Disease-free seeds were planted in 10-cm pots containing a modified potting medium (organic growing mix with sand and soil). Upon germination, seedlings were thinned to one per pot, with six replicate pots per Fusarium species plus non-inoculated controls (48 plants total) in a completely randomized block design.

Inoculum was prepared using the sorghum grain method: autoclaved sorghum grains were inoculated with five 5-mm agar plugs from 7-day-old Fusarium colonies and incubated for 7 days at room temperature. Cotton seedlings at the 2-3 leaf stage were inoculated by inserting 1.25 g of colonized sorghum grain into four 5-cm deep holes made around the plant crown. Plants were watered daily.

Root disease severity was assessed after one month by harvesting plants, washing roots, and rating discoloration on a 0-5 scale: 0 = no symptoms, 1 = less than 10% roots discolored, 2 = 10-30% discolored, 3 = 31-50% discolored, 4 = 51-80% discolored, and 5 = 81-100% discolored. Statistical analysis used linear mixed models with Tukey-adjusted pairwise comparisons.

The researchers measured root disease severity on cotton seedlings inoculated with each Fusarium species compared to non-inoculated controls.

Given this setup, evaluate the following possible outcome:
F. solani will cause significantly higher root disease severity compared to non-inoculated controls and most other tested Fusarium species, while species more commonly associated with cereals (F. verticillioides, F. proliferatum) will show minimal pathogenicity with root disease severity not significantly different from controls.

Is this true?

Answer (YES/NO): NO